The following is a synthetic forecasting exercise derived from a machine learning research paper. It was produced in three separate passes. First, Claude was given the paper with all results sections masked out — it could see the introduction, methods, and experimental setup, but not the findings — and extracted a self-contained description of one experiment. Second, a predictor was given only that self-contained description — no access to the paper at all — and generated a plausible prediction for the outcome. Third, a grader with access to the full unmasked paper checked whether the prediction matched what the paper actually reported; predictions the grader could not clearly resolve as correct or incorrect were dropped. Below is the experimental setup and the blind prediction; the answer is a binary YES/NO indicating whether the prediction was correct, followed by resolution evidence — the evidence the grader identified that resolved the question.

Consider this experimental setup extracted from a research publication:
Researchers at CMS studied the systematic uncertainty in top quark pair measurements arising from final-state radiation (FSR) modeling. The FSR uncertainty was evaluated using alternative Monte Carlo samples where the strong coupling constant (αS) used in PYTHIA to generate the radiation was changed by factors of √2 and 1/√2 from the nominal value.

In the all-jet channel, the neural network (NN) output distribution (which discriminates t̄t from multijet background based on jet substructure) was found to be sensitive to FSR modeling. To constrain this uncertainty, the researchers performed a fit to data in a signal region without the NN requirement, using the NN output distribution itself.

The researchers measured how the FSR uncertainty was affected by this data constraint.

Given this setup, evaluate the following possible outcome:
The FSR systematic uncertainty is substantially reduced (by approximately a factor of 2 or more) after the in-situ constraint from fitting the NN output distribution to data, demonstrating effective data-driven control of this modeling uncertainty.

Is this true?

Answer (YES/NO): YES